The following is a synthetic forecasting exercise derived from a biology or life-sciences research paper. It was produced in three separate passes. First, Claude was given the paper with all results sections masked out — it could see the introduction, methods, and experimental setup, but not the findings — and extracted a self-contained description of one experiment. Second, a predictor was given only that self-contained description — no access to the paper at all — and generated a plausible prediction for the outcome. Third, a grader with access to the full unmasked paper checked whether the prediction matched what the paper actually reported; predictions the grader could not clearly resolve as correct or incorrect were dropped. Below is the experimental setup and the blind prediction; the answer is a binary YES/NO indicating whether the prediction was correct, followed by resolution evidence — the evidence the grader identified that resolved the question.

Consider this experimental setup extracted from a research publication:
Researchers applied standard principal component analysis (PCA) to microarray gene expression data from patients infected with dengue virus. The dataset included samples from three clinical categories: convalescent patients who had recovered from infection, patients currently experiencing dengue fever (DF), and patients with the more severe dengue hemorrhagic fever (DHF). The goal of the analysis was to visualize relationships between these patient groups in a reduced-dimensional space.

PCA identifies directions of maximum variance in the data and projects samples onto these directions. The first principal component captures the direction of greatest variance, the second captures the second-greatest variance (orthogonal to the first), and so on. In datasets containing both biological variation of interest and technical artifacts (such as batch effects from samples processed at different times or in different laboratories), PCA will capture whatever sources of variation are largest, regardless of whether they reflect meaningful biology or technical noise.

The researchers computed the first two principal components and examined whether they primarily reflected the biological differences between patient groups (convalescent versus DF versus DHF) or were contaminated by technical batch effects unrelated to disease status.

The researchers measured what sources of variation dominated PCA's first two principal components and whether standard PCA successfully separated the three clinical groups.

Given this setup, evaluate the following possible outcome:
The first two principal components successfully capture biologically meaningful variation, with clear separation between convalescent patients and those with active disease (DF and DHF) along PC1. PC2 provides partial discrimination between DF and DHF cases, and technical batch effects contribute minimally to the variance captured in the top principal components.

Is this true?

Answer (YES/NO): NO